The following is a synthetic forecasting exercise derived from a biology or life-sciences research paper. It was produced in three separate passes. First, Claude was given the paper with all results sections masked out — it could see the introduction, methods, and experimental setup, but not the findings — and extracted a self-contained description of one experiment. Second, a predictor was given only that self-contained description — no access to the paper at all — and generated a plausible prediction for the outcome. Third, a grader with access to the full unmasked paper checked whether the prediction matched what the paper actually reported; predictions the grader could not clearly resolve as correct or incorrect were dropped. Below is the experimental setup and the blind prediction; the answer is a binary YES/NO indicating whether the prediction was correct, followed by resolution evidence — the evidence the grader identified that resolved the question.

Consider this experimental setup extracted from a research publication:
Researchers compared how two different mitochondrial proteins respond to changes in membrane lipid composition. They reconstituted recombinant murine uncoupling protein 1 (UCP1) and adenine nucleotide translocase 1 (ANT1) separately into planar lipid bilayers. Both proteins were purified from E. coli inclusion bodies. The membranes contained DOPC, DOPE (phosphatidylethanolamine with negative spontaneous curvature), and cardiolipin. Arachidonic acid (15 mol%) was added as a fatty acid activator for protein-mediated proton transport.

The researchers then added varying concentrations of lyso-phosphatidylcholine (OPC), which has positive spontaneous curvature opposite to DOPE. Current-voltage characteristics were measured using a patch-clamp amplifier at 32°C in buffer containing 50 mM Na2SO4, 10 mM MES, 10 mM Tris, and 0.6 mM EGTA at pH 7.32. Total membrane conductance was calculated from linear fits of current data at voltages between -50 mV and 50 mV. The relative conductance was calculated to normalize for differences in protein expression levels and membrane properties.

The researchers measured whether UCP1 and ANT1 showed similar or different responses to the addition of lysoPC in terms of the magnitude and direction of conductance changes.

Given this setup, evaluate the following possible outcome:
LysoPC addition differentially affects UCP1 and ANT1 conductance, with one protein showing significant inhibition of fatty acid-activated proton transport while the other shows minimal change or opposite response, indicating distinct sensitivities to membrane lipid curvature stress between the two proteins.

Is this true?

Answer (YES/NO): NO